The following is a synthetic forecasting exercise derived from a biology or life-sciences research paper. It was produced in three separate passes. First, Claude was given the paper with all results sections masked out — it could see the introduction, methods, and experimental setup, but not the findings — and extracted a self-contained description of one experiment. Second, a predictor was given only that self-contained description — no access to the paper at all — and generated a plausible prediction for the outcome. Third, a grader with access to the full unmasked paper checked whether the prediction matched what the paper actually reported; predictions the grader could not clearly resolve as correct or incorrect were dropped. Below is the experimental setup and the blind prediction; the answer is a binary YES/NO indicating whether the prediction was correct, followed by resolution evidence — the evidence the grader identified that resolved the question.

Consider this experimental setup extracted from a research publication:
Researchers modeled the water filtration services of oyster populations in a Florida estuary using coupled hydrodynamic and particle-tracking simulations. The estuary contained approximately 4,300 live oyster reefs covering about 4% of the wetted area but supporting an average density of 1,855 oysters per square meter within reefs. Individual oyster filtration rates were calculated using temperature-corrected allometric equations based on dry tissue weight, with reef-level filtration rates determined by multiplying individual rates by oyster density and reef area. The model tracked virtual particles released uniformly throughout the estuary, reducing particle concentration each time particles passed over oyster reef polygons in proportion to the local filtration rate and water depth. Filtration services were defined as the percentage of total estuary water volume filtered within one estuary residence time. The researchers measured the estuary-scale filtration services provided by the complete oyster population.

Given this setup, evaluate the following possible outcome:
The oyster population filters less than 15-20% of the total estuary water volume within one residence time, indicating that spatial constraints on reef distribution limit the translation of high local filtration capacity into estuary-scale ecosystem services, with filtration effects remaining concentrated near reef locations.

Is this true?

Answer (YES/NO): NO